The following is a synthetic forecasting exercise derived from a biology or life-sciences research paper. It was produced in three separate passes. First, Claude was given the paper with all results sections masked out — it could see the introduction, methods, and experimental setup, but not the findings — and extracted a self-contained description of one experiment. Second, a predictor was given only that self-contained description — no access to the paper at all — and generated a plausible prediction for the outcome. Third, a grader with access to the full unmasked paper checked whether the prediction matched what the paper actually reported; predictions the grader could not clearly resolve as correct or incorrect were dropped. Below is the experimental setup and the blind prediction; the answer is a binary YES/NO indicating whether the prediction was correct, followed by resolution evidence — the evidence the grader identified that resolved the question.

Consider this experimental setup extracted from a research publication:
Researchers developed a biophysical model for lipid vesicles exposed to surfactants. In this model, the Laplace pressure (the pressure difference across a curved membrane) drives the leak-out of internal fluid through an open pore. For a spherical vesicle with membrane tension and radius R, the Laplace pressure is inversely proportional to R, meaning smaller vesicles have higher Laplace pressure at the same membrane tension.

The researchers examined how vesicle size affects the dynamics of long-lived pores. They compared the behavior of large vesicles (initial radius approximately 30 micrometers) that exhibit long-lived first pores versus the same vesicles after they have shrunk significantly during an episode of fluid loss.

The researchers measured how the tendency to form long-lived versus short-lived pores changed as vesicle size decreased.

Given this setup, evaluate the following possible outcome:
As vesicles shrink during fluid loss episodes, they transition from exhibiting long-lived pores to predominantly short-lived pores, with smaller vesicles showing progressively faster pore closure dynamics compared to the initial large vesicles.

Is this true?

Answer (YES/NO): YES